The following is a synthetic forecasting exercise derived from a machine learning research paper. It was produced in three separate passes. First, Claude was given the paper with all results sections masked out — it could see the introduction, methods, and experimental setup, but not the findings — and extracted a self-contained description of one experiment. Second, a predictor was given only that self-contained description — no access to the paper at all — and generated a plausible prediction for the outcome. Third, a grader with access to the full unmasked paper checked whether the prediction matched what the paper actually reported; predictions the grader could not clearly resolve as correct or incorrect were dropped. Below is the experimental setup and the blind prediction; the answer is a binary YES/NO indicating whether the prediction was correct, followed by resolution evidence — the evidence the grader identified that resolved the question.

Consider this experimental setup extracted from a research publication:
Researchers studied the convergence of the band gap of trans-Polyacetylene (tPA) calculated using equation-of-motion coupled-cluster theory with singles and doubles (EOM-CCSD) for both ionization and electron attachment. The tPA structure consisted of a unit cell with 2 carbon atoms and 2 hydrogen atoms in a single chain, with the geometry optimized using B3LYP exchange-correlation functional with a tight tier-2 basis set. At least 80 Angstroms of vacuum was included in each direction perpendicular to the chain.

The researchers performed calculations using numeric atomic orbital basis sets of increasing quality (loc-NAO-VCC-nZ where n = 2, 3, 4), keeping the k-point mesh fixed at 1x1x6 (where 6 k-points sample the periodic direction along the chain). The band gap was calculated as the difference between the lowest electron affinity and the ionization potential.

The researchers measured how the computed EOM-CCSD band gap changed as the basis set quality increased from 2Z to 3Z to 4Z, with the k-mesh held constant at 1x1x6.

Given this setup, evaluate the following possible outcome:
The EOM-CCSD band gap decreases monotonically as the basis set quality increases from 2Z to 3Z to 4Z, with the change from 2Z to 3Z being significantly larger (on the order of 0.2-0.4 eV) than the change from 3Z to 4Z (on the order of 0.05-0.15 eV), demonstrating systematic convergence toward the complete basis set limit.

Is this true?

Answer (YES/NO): NO